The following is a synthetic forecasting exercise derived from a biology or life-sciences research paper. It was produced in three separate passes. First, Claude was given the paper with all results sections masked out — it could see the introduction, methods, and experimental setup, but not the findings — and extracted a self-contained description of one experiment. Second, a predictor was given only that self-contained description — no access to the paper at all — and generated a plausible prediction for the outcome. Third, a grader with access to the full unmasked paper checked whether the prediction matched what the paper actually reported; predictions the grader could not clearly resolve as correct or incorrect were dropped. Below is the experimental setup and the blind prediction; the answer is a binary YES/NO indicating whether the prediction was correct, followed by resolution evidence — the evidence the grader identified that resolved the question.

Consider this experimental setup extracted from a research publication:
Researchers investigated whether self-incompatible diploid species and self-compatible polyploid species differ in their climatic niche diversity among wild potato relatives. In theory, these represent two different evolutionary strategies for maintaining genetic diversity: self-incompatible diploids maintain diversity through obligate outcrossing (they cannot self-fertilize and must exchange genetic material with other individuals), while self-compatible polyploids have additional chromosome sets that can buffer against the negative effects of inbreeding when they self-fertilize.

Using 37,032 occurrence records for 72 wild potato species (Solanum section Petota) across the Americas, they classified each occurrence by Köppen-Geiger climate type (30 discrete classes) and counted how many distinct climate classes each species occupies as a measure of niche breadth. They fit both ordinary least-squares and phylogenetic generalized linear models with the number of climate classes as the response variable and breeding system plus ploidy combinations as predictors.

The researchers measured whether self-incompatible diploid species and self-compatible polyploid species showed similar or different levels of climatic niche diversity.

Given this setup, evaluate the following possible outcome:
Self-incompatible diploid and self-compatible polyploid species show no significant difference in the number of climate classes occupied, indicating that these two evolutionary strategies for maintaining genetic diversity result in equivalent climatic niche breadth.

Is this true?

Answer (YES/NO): YES